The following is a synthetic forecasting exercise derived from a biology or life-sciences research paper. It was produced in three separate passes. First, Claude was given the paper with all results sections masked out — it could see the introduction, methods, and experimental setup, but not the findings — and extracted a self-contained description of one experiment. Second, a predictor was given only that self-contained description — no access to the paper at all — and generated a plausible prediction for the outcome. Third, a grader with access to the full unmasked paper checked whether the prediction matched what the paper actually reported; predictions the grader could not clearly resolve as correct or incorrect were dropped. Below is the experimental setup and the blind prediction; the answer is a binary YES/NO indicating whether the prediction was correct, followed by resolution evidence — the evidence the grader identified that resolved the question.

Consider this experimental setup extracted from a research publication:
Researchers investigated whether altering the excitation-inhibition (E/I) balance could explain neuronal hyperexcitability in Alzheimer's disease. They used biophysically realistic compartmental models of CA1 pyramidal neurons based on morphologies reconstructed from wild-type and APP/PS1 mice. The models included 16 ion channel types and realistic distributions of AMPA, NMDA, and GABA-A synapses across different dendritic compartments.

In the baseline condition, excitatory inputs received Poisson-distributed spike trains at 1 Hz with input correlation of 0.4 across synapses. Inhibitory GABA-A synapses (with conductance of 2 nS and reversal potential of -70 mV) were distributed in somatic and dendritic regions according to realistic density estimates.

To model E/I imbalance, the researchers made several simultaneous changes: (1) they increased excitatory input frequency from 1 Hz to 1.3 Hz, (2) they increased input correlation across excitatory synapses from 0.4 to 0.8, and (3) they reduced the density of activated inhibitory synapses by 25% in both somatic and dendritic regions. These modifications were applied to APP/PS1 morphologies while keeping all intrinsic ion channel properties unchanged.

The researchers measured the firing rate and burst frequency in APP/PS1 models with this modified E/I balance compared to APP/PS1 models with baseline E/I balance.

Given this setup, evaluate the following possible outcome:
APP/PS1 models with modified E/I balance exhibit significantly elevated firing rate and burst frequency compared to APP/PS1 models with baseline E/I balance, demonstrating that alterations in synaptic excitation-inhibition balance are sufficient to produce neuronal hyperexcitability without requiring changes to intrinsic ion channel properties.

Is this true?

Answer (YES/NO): YES